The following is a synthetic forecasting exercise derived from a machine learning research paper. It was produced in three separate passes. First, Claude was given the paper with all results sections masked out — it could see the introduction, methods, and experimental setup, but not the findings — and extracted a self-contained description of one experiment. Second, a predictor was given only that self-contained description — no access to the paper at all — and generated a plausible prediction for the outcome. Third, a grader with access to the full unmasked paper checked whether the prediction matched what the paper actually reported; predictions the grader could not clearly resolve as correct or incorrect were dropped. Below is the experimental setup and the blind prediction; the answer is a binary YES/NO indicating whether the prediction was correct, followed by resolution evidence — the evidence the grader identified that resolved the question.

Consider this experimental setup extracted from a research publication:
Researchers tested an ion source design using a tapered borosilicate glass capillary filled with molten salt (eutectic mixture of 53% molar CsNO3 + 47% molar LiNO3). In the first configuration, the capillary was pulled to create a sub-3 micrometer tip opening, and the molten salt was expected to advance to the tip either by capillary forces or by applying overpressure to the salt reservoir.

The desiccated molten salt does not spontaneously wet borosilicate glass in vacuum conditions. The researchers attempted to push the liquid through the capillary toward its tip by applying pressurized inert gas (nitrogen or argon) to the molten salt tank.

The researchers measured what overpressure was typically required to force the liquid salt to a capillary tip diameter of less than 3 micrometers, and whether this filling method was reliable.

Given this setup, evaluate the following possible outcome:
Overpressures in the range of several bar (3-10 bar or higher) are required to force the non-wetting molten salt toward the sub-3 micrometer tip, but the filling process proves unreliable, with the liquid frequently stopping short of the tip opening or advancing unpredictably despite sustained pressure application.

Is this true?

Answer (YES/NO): NO